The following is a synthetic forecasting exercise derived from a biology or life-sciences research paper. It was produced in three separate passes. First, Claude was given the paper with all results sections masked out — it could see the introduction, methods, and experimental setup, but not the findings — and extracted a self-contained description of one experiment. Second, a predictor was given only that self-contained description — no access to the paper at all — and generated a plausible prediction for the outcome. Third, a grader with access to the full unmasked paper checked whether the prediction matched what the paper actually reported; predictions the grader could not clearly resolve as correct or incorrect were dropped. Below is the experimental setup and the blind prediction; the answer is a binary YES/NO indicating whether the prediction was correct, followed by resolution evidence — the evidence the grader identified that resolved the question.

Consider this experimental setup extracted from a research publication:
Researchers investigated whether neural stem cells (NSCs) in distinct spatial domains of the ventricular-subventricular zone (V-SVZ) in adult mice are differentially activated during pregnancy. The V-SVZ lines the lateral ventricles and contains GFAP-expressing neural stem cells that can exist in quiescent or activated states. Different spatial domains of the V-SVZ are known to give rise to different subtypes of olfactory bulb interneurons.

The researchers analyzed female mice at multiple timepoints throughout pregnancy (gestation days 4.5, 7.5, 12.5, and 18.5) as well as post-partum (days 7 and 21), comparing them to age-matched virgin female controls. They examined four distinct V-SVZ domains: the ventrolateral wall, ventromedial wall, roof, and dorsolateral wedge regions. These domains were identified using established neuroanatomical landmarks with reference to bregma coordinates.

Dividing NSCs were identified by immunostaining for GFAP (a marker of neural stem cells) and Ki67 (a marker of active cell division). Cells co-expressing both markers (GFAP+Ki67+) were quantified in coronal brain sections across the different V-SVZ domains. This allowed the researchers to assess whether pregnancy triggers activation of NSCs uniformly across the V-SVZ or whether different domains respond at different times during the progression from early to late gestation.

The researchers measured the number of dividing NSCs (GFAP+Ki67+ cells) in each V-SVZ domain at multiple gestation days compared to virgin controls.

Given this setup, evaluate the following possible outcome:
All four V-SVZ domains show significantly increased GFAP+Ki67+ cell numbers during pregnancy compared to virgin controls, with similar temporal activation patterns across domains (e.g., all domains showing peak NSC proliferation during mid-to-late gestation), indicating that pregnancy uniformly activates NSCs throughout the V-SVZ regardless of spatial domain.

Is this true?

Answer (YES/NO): NO